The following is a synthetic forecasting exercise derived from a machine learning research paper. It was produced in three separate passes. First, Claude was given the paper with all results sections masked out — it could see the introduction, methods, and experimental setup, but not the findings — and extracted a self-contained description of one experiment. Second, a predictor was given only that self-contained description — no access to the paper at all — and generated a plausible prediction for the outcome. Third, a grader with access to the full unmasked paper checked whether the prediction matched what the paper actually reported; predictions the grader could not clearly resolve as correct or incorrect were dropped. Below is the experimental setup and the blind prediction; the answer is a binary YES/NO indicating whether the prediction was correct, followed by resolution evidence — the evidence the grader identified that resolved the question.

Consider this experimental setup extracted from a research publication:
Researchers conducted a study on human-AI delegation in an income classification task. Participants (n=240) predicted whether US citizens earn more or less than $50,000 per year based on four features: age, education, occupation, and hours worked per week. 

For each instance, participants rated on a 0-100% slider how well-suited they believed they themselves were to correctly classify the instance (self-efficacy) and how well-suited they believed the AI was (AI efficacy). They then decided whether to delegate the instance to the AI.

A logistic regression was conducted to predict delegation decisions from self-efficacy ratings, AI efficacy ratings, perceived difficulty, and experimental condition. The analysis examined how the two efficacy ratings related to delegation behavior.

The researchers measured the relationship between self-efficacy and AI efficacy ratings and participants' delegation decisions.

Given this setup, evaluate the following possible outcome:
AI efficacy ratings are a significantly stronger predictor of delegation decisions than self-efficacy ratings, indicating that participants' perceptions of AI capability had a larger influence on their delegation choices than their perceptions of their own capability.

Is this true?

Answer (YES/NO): NO